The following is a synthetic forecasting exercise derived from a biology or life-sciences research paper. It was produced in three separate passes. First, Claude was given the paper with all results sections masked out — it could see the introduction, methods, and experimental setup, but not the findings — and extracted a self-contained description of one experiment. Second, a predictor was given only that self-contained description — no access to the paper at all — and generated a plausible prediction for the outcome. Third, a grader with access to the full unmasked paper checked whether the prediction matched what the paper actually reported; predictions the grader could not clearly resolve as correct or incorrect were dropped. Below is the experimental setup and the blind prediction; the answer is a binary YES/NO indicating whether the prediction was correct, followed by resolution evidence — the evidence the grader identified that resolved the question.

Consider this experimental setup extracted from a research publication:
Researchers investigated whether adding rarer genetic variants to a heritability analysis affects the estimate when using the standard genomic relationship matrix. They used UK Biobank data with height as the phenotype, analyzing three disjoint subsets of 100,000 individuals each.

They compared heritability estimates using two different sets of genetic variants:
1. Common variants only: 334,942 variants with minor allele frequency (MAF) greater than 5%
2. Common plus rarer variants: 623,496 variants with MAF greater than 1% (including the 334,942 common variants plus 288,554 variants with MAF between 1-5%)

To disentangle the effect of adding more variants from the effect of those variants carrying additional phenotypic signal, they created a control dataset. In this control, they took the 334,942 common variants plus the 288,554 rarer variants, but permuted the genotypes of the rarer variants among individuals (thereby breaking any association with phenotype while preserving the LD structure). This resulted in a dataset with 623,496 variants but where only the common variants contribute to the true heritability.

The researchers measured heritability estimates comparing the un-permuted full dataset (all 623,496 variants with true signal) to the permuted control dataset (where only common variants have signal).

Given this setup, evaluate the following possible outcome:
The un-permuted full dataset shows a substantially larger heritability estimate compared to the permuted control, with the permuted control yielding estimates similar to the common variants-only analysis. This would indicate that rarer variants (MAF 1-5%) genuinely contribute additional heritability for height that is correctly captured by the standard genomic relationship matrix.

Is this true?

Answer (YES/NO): NO